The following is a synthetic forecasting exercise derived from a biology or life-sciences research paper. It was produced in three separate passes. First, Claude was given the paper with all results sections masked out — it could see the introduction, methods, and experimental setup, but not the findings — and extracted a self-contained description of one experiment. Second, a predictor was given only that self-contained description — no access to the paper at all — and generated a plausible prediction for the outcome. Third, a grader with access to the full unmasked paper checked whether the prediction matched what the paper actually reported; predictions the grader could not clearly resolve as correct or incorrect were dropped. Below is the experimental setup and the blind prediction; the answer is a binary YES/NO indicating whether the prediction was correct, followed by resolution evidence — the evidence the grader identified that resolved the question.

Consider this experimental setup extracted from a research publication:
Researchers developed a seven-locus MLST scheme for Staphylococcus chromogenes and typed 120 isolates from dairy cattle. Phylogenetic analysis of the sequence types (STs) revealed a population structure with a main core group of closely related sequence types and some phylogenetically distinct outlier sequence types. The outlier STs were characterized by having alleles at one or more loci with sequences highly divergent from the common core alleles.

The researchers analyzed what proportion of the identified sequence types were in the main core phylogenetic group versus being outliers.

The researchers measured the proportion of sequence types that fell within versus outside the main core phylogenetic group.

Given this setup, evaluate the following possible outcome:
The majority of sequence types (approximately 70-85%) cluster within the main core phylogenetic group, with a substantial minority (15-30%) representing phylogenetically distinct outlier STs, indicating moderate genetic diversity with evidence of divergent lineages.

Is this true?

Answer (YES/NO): YES